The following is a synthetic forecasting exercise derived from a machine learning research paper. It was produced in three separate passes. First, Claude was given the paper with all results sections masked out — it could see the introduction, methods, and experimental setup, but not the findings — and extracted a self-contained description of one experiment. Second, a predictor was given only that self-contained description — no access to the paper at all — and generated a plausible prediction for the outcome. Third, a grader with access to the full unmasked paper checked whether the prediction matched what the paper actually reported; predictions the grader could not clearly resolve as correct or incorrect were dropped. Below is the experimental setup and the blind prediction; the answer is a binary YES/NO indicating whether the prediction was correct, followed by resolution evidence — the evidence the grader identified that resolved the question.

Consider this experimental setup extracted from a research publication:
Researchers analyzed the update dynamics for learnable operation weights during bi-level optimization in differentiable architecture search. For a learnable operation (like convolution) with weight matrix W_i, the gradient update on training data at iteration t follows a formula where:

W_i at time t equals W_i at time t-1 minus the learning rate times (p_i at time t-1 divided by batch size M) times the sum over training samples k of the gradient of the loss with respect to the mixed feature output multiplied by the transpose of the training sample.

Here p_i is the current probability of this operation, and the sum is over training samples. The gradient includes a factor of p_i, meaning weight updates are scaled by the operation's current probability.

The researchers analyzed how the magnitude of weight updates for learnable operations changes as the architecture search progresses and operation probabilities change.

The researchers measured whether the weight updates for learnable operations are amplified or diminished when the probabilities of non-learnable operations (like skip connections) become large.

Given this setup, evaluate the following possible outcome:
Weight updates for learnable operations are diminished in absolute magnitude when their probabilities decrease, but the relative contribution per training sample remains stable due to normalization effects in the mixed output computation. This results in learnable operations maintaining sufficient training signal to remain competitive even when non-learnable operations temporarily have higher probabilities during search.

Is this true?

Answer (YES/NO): NO